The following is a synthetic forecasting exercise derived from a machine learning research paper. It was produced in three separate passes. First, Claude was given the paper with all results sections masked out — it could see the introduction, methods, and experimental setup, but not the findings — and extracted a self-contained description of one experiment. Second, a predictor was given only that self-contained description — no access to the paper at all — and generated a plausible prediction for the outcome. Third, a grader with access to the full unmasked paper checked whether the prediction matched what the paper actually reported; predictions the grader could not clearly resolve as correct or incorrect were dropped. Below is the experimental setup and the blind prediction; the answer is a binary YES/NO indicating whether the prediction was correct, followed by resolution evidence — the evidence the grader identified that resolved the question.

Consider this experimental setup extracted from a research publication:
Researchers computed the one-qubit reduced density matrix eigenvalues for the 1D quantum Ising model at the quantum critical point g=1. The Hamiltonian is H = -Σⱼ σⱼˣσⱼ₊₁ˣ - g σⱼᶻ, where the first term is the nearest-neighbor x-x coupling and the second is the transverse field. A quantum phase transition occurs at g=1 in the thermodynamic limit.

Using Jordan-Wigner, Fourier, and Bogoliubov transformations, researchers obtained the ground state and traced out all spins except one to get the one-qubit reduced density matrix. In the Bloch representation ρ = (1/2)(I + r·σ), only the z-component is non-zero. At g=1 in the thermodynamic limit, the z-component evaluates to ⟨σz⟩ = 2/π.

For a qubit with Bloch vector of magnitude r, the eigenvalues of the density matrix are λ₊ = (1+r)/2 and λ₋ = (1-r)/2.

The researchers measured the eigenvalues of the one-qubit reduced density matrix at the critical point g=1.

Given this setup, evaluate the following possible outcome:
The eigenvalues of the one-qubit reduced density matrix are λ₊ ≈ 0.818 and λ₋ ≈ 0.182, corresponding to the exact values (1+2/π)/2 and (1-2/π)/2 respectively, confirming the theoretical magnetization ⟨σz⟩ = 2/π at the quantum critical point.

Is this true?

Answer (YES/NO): YES